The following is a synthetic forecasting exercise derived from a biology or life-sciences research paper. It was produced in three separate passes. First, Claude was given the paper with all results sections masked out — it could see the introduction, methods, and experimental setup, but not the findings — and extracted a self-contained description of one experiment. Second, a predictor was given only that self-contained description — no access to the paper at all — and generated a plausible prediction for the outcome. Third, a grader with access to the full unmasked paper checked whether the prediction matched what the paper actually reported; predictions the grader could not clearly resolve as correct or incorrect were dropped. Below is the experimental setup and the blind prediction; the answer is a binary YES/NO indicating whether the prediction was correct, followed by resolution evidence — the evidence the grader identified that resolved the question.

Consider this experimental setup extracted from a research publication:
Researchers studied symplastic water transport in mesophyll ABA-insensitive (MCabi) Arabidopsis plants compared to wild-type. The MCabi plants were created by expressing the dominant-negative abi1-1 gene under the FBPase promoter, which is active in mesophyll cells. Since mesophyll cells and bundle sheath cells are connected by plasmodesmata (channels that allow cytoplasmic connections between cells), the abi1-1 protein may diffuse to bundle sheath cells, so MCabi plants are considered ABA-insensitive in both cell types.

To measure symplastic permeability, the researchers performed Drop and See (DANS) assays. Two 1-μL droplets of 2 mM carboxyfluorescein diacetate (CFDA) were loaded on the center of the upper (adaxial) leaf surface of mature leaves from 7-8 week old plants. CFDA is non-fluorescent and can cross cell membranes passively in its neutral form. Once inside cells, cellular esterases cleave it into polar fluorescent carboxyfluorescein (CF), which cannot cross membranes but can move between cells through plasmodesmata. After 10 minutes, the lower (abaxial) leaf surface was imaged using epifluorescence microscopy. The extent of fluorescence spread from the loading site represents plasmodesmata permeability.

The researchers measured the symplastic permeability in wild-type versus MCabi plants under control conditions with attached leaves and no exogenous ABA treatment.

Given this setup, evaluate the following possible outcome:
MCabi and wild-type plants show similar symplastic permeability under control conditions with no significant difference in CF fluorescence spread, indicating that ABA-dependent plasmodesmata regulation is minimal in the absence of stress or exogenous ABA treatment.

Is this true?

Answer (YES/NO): NO